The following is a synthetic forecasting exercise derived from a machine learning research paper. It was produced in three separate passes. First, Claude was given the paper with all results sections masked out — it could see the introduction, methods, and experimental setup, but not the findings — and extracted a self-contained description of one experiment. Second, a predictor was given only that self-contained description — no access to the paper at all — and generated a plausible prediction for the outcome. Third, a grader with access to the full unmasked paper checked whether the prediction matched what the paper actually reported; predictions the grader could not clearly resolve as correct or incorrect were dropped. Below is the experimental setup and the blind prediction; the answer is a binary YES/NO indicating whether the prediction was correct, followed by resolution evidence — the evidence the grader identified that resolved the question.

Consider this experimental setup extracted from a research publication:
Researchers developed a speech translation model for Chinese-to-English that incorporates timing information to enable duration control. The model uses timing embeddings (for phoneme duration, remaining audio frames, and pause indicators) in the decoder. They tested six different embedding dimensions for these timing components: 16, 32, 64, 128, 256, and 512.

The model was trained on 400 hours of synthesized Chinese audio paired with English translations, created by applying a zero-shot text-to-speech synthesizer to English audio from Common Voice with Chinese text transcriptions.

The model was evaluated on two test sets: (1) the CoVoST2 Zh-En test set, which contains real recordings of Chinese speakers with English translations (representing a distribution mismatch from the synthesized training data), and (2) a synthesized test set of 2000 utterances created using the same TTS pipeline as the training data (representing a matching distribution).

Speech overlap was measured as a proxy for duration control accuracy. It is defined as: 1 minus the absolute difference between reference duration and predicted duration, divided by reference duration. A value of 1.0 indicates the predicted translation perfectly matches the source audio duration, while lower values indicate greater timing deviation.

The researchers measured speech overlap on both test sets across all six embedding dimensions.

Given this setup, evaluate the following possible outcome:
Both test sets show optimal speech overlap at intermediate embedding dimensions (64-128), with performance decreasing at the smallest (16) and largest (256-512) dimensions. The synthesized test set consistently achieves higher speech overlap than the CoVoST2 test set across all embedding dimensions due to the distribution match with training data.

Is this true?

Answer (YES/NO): NO